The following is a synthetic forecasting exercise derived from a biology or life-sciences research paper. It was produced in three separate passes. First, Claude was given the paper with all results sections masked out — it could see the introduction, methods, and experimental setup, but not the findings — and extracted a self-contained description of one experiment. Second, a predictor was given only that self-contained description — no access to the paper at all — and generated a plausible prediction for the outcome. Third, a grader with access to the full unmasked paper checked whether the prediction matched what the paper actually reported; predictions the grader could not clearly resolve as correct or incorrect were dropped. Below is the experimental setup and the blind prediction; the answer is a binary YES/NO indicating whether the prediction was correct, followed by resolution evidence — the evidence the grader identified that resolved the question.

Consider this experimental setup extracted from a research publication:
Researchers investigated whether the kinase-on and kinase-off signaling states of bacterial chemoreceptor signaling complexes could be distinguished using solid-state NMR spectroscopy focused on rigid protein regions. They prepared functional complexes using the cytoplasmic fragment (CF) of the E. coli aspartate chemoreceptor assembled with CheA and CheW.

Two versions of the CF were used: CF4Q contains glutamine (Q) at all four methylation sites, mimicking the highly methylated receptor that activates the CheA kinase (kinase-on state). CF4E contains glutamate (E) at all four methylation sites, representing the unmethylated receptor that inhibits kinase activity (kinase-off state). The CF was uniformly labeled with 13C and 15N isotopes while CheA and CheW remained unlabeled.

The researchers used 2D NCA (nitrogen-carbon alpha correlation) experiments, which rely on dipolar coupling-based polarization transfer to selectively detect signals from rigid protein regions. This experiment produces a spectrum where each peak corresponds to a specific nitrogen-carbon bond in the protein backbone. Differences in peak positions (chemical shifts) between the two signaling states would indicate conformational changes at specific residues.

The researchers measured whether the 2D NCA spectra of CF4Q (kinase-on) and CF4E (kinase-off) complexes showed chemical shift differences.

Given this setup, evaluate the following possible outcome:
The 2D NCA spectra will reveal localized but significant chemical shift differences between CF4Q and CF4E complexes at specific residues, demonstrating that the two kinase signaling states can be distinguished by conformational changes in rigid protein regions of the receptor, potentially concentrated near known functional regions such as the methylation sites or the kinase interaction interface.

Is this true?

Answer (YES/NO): YES